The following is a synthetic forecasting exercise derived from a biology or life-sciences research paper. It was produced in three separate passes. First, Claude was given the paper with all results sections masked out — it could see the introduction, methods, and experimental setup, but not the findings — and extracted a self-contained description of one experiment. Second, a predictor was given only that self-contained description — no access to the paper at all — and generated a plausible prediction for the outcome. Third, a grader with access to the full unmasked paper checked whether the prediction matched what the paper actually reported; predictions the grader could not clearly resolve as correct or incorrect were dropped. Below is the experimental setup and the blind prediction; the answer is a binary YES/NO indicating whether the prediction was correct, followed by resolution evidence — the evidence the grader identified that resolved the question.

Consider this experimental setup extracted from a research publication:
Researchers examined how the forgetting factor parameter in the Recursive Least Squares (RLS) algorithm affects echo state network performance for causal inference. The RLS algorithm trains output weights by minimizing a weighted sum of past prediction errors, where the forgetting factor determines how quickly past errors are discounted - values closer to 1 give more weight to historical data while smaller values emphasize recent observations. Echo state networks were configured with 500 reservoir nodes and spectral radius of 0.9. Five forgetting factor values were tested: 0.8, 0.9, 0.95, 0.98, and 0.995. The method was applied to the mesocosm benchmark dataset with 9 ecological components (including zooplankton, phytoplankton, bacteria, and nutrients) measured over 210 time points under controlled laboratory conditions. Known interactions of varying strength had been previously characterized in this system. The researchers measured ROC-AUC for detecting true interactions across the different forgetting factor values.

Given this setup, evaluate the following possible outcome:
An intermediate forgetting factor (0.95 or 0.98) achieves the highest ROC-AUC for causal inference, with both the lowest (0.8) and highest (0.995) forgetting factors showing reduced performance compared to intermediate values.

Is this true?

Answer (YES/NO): NO